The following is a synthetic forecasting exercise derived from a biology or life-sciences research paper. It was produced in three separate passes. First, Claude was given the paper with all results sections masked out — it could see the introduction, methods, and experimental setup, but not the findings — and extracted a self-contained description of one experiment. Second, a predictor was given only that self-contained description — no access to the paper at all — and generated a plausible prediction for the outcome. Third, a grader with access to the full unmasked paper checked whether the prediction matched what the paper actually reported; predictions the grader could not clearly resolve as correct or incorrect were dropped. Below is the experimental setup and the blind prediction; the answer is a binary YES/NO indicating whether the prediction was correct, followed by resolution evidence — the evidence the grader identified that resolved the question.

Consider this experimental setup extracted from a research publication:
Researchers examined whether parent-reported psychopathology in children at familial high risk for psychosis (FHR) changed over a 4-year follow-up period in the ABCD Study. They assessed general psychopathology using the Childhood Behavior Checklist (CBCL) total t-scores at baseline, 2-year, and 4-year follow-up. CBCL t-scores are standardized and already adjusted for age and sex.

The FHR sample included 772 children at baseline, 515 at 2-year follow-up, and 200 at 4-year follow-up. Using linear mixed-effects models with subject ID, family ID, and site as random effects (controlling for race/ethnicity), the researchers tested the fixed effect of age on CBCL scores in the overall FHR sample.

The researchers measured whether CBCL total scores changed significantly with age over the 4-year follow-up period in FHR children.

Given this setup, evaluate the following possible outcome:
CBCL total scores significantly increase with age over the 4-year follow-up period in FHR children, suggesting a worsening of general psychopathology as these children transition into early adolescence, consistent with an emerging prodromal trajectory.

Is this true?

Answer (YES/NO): NO